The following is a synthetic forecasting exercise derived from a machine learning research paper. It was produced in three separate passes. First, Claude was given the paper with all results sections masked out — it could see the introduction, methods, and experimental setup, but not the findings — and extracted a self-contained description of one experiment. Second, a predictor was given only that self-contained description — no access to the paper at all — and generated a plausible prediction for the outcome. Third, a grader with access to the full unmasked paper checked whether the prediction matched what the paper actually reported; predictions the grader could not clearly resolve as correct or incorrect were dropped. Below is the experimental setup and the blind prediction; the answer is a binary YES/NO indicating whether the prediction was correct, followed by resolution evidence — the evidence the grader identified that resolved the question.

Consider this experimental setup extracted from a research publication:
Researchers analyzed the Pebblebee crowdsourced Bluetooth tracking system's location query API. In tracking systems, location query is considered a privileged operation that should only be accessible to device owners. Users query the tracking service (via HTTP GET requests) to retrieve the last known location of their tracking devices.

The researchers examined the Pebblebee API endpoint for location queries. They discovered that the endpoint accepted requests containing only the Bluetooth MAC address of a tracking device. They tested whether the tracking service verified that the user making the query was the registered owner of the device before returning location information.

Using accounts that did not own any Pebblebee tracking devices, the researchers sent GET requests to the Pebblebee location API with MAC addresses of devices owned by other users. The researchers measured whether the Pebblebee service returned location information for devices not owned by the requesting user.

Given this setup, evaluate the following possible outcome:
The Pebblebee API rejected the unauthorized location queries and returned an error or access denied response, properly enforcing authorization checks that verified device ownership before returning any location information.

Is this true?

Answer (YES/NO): NO